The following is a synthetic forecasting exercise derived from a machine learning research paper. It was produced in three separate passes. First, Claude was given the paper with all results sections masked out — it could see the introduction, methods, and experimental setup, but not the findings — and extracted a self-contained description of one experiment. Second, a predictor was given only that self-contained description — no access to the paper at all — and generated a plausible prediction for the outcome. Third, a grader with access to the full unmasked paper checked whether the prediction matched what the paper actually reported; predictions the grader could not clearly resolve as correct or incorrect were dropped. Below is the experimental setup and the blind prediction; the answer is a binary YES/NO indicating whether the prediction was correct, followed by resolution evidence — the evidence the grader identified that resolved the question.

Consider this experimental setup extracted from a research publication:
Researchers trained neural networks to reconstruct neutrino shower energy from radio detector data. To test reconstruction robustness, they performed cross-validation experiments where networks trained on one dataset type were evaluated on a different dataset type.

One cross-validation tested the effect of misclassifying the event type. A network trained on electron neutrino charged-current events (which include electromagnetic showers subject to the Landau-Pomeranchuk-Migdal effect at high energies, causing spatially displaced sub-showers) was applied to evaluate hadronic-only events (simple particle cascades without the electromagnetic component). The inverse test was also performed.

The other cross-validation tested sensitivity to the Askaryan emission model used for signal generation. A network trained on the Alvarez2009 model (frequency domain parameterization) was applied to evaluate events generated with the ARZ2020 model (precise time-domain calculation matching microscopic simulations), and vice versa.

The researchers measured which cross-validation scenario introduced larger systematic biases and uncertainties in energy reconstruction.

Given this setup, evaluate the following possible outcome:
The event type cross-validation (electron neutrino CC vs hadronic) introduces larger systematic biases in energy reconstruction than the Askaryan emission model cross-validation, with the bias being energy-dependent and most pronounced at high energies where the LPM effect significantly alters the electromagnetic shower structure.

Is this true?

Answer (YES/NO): NO